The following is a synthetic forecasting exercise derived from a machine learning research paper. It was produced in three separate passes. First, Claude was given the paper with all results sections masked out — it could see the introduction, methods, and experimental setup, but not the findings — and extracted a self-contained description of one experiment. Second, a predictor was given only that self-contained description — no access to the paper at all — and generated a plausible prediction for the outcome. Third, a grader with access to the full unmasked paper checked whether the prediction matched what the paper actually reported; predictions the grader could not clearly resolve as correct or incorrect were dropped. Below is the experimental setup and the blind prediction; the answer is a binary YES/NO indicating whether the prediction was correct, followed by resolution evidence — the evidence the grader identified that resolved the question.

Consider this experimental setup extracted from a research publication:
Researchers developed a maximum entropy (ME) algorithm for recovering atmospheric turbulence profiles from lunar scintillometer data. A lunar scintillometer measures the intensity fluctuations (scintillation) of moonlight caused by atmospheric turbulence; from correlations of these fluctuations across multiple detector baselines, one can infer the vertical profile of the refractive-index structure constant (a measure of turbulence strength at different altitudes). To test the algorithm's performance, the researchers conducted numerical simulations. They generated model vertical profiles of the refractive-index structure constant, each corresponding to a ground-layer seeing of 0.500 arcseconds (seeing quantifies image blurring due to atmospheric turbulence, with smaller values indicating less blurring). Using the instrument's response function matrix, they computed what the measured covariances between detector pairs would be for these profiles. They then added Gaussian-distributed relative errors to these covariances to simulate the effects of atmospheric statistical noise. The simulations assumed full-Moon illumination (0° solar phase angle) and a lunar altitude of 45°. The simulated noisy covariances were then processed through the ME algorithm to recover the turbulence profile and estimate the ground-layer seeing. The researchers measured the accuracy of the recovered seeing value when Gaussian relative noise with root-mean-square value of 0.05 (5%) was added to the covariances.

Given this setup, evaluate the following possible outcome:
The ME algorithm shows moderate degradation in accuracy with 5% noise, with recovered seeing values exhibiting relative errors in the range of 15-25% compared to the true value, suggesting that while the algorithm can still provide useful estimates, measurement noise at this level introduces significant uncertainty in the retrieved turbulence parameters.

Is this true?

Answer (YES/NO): NO